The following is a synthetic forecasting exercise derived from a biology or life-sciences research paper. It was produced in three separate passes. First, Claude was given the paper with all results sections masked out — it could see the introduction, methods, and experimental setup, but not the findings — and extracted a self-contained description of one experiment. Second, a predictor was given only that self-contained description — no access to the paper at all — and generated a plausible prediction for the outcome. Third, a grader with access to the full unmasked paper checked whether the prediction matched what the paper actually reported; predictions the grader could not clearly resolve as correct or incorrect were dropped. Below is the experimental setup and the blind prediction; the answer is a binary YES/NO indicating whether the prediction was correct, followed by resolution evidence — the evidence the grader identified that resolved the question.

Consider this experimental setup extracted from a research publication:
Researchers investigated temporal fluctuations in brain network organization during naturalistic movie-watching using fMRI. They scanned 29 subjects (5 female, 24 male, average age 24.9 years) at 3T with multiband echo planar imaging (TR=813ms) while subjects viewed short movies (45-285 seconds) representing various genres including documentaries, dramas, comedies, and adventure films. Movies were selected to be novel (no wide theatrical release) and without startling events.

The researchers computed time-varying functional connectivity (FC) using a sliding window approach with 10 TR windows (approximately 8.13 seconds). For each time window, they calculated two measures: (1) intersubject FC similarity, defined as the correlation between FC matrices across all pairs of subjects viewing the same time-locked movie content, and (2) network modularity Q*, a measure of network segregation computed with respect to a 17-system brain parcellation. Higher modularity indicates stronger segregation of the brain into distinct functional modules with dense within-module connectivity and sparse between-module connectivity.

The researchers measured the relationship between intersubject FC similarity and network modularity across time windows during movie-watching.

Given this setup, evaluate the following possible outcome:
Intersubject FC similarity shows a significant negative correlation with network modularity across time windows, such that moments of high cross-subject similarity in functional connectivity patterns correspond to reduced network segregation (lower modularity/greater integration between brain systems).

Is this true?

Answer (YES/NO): YES